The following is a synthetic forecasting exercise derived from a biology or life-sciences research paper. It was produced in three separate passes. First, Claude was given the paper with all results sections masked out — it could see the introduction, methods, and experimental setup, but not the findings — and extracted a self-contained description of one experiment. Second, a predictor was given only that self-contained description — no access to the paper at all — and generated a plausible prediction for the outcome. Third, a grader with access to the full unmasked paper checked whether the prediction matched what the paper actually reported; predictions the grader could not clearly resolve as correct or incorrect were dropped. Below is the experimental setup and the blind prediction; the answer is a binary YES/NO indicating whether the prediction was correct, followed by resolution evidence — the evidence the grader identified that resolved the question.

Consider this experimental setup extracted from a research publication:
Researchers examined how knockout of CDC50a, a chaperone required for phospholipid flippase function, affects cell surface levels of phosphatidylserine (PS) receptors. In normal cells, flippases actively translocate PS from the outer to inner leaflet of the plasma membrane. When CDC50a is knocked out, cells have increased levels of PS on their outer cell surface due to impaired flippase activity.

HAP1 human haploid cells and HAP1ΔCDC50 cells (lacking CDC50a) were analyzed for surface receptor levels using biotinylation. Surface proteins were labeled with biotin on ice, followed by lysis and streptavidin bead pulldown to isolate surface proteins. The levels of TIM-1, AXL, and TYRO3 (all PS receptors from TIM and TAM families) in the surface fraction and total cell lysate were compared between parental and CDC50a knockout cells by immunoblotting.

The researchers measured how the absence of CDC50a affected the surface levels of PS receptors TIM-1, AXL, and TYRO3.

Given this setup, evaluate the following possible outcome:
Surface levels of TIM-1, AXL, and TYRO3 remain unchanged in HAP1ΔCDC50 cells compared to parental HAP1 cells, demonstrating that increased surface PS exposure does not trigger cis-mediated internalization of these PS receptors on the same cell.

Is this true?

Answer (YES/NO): NO